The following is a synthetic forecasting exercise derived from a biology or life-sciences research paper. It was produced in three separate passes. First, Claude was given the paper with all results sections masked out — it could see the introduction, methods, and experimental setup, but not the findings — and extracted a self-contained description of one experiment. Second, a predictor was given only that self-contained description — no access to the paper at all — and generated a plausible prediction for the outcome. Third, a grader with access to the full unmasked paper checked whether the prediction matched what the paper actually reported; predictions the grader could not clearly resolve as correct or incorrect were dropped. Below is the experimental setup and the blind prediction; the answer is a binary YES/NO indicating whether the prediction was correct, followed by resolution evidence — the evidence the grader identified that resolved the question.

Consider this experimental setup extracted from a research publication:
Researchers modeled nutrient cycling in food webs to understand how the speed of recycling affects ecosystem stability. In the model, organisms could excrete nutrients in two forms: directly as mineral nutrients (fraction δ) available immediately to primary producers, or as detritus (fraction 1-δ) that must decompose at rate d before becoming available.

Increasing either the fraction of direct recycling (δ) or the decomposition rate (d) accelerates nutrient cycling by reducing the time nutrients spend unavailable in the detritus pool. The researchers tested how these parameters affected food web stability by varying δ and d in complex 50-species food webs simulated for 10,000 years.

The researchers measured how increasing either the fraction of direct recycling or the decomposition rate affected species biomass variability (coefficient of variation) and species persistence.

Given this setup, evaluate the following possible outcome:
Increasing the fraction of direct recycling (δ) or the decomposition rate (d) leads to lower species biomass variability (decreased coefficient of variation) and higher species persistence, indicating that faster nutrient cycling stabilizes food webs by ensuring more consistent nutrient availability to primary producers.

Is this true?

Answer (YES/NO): NO